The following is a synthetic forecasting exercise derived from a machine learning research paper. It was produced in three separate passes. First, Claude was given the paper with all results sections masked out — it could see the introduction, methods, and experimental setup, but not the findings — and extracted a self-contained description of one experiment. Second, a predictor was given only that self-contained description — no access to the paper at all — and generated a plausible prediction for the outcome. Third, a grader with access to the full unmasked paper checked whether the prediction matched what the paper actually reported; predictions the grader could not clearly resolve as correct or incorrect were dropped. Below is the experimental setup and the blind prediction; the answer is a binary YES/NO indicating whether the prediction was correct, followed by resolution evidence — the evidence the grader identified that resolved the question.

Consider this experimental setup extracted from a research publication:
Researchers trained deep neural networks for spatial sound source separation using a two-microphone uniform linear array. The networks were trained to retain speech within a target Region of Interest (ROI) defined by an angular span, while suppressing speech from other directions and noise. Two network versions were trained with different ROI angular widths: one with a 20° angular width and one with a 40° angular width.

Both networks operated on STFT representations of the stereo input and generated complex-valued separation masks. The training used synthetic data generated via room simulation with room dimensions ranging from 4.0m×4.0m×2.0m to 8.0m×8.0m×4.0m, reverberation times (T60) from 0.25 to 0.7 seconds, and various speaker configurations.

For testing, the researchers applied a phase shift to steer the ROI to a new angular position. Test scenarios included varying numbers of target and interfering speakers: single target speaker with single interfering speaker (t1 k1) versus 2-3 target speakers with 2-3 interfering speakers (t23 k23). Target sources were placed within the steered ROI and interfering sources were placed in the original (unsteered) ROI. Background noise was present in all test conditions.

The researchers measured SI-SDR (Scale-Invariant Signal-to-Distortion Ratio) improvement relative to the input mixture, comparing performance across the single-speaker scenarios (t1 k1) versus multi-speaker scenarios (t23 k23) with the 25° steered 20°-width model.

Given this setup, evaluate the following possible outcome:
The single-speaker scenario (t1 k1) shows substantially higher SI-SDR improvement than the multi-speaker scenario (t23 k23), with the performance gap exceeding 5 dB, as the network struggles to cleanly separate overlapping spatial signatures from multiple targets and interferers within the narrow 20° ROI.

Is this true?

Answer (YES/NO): NO